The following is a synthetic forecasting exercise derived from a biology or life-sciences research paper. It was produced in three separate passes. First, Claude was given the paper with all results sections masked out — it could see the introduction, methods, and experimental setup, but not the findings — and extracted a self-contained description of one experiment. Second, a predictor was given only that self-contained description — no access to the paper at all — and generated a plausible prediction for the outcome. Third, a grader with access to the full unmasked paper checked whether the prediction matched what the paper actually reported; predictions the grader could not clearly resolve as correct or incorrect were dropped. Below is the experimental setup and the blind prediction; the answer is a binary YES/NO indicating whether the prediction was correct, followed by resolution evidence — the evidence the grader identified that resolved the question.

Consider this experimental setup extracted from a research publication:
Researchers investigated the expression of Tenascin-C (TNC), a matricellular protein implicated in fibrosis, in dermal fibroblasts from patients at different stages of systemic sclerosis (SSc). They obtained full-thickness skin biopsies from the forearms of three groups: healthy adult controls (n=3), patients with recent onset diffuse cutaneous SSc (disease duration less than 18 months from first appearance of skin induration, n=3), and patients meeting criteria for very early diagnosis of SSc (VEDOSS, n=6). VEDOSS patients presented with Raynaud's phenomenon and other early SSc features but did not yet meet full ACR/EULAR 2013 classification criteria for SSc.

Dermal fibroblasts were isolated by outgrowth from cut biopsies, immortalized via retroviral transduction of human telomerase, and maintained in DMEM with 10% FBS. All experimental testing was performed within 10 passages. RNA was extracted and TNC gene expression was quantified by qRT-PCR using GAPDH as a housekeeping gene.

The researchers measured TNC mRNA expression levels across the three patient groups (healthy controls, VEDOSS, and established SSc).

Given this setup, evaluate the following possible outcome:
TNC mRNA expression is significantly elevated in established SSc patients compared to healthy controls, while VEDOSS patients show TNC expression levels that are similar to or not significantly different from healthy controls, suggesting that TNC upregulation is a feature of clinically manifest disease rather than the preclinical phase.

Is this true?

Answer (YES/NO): NO